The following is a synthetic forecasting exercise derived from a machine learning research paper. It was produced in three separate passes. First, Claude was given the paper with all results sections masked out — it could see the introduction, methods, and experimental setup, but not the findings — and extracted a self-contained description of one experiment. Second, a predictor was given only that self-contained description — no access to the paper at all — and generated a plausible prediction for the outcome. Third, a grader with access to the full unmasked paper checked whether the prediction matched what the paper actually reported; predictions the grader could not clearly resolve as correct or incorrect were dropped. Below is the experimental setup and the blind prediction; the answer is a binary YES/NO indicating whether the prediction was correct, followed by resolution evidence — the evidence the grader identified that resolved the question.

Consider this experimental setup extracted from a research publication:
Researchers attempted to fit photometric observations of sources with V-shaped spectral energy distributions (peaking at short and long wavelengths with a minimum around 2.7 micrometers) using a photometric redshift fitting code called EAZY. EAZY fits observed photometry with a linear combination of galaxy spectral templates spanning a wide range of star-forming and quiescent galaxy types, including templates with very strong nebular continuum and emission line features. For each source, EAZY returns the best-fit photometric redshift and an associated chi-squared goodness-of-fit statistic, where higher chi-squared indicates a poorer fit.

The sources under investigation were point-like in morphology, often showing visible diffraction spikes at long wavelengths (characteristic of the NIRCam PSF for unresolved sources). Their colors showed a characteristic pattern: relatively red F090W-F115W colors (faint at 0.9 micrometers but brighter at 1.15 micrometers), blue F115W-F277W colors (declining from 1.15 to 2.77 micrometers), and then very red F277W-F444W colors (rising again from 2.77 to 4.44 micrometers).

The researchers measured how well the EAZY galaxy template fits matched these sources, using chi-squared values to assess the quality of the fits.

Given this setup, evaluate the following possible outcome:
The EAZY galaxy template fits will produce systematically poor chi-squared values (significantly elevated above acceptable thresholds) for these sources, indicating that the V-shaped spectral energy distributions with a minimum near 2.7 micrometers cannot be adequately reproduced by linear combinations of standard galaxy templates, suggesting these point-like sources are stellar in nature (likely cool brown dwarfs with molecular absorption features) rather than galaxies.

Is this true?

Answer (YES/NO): YES